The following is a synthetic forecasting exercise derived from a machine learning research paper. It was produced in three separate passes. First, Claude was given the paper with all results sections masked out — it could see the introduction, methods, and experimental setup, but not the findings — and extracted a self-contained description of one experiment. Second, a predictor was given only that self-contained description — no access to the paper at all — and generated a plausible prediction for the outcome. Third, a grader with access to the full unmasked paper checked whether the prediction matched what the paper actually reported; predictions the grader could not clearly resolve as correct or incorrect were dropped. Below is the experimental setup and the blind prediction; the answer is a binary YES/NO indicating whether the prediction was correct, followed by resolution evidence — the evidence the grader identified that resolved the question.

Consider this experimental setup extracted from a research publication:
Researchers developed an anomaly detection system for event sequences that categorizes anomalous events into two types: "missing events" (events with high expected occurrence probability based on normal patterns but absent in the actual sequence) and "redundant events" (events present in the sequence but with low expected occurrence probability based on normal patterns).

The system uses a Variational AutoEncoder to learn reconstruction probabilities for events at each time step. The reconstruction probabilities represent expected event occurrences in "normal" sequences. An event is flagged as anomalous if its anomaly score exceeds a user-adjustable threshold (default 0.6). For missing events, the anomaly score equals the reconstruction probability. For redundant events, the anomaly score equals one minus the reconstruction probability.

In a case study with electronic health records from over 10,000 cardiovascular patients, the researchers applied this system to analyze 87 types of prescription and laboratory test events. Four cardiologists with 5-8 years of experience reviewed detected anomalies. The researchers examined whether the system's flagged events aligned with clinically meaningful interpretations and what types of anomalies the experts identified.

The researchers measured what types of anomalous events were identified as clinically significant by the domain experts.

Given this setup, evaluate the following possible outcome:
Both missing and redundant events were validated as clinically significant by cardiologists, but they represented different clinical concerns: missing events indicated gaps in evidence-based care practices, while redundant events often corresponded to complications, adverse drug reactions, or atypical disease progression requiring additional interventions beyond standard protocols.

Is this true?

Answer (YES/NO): NO